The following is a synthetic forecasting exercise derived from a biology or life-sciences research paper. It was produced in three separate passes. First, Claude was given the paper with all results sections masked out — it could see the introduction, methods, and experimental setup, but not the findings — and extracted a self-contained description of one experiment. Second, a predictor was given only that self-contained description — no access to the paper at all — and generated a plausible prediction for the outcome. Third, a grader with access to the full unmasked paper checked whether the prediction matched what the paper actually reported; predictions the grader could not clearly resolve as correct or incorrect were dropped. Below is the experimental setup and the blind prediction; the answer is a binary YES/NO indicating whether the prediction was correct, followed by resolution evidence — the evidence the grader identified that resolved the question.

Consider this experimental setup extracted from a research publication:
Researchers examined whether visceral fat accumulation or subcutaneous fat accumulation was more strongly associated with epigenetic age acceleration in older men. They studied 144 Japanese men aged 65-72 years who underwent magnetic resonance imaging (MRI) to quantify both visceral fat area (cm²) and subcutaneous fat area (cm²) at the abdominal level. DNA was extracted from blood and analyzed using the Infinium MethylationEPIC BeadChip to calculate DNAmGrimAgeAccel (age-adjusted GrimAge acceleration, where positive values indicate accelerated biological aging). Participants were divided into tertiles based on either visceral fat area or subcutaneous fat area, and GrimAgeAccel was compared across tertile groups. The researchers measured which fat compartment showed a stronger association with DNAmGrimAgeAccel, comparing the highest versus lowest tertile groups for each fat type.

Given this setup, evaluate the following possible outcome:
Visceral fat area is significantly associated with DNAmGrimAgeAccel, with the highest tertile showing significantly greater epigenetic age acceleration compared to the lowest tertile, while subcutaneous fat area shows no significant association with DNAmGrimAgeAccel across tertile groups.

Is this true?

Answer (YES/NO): YES